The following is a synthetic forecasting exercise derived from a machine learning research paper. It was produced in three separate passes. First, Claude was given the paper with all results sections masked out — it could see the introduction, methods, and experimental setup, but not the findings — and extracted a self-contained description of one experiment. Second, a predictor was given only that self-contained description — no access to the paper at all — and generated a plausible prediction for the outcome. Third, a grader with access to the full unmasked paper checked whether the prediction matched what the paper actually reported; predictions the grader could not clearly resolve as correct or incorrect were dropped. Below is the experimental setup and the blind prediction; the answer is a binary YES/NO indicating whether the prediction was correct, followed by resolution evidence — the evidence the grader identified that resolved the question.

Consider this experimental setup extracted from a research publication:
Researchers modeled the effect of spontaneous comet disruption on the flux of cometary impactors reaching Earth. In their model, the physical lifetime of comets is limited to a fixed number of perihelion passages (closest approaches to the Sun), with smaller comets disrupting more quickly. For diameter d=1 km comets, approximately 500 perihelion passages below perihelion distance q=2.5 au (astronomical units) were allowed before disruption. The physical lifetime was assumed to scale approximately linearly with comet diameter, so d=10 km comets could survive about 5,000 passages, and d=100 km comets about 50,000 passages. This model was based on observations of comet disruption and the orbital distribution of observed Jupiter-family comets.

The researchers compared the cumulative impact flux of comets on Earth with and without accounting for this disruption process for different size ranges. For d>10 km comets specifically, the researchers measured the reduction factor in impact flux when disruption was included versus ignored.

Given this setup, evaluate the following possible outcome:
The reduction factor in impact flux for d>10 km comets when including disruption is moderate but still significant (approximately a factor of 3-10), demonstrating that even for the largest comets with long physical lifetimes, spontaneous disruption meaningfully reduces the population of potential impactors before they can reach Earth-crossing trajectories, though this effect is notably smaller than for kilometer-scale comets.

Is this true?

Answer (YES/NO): YES